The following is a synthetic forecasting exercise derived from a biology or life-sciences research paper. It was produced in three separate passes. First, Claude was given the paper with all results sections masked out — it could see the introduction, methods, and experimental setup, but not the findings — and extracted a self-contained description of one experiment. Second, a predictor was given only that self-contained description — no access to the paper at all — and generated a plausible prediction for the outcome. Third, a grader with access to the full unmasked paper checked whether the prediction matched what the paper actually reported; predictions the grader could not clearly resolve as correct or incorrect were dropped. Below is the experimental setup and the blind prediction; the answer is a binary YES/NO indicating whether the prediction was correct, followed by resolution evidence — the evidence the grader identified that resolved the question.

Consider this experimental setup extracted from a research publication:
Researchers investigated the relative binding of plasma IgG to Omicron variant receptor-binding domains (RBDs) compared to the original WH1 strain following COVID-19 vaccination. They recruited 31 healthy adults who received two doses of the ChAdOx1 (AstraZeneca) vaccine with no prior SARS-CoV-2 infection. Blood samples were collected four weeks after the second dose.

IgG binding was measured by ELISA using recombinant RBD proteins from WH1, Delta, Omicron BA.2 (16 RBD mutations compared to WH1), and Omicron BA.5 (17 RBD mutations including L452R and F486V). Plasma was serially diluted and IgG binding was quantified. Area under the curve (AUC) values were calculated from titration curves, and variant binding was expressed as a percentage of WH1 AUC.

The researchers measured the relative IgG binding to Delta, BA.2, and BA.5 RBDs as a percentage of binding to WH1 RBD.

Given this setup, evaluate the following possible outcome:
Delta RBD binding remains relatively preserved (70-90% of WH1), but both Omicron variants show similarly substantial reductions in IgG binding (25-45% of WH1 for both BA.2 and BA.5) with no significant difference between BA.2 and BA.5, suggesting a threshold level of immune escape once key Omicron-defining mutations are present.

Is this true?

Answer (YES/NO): NO